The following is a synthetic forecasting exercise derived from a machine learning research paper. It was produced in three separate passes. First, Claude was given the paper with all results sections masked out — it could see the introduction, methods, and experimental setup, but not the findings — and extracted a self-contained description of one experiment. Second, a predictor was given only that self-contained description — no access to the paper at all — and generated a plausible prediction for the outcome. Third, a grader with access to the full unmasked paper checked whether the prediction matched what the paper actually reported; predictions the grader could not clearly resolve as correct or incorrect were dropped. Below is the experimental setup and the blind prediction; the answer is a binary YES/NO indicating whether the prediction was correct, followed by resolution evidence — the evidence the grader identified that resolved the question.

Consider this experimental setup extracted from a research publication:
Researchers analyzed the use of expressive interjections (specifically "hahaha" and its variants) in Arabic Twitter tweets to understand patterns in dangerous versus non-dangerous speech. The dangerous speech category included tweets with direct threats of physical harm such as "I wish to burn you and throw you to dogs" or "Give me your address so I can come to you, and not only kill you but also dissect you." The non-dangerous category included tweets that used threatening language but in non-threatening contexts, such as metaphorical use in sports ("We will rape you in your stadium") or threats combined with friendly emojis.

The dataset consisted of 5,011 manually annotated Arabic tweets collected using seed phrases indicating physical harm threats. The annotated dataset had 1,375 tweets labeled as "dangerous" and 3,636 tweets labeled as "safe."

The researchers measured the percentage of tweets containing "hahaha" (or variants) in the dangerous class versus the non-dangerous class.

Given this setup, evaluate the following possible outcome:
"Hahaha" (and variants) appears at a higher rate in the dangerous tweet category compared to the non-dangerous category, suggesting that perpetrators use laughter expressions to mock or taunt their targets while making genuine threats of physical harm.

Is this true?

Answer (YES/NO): NO